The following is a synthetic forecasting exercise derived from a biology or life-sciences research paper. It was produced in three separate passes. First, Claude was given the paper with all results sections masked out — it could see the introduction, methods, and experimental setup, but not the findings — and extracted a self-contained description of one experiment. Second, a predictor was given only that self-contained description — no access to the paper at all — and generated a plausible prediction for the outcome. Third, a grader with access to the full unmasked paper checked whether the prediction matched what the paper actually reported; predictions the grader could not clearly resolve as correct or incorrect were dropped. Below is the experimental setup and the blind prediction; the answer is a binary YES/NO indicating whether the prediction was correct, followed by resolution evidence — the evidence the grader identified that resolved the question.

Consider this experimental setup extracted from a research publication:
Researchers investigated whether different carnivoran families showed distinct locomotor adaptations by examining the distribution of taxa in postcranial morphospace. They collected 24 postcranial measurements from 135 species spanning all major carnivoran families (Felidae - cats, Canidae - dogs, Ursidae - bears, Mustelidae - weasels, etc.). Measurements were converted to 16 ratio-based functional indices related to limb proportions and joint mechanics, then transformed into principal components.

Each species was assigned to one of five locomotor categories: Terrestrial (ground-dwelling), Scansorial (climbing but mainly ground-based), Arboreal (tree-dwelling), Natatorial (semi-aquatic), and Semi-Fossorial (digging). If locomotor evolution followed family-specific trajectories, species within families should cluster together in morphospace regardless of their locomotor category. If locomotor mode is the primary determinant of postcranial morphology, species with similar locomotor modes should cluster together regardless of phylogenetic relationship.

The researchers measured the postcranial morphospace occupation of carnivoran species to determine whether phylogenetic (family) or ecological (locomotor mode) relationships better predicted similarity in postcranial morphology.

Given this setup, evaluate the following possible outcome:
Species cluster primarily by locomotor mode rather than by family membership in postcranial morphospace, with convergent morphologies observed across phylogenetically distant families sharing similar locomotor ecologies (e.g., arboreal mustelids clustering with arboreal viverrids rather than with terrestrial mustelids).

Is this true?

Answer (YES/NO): NO